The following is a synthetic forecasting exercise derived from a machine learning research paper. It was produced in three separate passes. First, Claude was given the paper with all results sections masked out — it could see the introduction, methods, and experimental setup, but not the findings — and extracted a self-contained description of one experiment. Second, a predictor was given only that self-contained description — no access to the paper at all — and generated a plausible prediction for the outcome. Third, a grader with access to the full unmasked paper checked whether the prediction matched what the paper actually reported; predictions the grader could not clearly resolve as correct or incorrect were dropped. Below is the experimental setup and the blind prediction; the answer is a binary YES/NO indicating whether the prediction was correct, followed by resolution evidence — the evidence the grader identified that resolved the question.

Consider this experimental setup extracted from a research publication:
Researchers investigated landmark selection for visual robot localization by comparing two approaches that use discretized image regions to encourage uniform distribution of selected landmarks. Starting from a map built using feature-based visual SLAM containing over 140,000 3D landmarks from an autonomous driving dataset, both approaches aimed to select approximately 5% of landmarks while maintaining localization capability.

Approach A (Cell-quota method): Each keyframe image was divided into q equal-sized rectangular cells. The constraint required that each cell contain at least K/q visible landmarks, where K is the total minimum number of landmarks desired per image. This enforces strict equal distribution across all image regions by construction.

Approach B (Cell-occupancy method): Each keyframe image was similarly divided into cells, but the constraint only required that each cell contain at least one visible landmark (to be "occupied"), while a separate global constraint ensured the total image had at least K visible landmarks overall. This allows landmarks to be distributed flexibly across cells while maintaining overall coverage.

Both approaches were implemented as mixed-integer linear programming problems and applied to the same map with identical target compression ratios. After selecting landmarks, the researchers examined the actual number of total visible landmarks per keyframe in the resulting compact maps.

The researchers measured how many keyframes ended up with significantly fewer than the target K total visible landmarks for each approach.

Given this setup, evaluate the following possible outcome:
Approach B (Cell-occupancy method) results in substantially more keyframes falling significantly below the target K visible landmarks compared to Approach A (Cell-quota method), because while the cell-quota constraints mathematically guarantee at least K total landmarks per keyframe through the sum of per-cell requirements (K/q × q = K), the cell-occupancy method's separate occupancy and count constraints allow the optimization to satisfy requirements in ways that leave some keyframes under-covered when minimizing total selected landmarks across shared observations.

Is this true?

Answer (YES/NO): NO